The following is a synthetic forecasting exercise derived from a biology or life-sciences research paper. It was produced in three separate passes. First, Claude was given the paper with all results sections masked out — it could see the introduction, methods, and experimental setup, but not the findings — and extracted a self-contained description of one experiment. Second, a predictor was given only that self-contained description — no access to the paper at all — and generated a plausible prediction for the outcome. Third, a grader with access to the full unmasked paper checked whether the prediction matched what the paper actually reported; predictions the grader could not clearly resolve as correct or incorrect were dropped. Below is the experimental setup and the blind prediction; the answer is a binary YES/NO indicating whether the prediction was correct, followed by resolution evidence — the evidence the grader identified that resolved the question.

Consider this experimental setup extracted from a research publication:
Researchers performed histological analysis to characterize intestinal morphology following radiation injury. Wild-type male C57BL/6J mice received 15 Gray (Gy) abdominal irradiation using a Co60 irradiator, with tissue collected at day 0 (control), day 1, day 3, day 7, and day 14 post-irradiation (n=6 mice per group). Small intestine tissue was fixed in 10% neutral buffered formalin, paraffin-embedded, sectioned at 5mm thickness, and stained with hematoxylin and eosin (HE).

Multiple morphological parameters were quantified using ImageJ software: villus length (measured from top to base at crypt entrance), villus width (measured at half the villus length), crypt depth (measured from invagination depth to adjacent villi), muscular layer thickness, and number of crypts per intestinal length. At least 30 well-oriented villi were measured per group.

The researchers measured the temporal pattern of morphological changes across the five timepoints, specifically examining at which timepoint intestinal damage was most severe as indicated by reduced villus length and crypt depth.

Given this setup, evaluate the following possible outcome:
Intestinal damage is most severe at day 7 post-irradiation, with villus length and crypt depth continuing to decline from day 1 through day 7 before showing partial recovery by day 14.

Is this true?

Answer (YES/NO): NO